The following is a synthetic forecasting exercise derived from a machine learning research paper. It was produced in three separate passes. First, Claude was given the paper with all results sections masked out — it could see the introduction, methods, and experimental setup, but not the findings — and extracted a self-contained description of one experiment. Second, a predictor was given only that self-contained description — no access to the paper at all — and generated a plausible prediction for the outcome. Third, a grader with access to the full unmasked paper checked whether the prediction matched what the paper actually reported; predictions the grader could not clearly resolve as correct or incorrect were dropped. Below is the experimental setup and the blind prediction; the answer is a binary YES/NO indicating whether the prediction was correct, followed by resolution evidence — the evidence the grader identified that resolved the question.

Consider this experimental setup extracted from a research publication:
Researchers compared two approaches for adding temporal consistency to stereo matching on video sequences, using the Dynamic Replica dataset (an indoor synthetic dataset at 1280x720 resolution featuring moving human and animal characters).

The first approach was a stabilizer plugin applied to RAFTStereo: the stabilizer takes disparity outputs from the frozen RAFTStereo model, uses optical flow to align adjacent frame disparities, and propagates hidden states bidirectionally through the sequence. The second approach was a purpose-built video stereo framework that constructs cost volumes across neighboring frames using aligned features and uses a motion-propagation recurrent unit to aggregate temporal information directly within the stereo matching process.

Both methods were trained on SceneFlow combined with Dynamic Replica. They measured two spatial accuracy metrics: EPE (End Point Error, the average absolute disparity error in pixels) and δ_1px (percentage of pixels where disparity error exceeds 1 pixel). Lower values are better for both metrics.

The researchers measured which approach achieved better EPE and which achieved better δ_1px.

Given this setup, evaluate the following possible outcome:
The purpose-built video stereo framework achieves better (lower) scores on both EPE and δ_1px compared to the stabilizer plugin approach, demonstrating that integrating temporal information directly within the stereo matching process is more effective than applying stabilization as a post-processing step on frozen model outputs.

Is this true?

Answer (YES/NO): NO